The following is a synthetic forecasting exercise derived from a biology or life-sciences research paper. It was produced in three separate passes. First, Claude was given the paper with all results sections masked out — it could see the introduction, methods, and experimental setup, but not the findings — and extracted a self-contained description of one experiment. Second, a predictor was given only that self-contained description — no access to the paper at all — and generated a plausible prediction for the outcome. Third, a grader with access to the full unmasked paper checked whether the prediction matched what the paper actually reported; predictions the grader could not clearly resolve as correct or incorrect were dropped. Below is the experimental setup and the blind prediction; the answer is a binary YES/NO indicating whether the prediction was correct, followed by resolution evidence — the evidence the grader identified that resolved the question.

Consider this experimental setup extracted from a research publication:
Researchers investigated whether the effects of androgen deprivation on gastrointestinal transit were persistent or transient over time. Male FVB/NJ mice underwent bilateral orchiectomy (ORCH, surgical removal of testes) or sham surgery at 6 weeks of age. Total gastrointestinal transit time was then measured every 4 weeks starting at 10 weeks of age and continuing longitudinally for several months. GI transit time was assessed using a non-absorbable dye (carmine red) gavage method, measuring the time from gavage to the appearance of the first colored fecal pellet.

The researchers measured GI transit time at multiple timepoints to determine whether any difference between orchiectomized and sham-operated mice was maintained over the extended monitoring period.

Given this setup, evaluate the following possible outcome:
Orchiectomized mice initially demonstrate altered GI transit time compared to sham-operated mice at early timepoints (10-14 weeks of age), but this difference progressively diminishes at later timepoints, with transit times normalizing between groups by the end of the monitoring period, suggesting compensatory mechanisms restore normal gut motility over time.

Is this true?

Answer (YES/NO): NO